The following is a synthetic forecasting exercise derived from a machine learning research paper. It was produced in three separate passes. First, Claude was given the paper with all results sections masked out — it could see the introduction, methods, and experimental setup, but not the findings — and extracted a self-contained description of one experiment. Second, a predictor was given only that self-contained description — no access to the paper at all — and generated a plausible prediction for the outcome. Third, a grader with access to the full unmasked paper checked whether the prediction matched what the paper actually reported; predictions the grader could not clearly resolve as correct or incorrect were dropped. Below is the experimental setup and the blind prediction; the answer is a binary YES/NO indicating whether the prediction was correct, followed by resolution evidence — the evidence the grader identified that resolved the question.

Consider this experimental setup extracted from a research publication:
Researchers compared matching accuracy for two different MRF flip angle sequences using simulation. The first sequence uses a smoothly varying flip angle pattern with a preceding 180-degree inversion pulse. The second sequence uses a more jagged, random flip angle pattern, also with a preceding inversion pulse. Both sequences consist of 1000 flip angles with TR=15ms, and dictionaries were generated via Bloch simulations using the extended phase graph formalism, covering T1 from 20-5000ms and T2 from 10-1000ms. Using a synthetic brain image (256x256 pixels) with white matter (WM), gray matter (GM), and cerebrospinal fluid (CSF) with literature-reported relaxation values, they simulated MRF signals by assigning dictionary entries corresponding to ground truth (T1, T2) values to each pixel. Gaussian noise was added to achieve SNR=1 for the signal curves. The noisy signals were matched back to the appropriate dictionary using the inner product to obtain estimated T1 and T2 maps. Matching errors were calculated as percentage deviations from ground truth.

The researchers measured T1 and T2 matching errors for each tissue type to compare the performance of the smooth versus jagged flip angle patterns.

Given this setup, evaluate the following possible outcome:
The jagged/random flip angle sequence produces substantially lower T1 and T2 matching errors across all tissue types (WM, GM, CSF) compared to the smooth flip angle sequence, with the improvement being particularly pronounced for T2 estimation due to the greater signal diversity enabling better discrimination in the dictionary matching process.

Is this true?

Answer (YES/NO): NO